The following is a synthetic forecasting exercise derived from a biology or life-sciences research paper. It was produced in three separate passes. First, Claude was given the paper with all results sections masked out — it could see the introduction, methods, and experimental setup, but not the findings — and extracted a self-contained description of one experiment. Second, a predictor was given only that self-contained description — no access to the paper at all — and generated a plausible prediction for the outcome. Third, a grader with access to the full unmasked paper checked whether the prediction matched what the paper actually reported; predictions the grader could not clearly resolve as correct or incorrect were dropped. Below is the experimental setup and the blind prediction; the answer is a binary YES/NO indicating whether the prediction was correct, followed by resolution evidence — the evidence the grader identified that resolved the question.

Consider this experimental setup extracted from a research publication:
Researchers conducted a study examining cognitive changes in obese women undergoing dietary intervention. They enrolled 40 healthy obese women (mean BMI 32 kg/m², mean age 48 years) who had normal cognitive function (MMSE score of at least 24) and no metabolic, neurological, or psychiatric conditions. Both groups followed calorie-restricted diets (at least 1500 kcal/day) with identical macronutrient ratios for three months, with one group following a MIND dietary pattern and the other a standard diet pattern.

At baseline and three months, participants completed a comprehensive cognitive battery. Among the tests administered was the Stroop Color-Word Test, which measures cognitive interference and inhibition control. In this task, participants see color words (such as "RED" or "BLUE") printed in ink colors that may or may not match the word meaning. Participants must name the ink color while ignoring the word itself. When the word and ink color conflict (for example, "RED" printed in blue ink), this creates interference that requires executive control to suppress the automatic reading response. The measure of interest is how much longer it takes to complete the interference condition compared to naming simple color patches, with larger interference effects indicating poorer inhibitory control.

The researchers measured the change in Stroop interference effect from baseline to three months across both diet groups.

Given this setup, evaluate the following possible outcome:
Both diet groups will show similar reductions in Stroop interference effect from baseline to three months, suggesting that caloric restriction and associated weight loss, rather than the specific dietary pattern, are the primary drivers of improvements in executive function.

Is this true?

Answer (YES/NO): NO